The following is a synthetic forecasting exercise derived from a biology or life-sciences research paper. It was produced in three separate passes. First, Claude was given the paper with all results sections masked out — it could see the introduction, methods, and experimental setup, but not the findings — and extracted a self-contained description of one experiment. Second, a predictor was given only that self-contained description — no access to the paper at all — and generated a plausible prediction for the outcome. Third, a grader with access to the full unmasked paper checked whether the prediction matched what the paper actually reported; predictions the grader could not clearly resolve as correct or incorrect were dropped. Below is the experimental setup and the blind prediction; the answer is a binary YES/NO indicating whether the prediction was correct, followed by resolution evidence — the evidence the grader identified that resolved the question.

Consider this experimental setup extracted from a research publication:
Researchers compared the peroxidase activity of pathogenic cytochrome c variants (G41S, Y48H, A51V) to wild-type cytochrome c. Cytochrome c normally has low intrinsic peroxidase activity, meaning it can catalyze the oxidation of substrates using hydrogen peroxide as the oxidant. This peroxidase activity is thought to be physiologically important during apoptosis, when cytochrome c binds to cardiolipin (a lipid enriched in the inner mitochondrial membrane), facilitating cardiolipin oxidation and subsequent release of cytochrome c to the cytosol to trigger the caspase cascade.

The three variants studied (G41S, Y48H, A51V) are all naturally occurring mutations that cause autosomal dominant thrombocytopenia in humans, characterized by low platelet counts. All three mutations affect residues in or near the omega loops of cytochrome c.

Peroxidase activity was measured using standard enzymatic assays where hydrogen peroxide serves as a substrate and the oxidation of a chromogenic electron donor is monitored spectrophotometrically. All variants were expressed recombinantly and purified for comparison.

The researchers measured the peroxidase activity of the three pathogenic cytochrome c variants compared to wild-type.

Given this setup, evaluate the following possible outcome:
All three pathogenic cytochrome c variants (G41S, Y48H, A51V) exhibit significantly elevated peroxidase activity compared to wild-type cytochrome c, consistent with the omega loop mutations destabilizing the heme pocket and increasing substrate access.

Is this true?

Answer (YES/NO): NO